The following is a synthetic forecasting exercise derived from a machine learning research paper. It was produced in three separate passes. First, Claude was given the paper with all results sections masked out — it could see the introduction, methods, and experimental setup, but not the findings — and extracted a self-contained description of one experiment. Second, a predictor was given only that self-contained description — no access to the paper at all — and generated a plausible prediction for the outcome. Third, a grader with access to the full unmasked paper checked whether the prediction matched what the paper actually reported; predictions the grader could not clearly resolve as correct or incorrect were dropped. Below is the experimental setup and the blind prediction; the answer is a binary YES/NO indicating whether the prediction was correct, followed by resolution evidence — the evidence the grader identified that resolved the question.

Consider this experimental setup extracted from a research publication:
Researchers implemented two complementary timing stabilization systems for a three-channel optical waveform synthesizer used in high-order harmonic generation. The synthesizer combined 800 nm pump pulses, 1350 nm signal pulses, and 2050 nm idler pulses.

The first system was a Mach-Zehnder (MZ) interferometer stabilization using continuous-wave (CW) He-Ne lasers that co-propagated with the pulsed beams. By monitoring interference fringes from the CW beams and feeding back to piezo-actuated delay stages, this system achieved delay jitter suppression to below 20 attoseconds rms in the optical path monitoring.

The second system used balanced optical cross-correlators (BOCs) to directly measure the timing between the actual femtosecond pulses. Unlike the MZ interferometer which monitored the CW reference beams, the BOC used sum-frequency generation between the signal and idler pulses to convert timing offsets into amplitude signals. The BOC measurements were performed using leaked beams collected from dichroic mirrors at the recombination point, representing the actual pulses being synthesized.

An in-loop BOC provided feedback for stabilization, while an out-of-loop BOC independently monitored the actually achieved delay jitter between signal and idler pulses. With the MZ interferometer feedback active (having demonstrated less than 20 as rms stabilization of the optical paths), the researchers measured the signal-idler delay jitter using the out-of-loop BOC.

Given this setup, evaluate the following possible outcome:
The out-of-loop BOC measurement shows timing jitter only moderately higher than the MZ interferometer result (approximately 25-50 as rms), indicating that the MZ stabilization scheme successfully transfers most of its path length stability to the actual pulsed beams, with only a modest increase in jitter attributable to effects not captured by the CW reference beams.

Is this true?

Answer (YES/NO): NO